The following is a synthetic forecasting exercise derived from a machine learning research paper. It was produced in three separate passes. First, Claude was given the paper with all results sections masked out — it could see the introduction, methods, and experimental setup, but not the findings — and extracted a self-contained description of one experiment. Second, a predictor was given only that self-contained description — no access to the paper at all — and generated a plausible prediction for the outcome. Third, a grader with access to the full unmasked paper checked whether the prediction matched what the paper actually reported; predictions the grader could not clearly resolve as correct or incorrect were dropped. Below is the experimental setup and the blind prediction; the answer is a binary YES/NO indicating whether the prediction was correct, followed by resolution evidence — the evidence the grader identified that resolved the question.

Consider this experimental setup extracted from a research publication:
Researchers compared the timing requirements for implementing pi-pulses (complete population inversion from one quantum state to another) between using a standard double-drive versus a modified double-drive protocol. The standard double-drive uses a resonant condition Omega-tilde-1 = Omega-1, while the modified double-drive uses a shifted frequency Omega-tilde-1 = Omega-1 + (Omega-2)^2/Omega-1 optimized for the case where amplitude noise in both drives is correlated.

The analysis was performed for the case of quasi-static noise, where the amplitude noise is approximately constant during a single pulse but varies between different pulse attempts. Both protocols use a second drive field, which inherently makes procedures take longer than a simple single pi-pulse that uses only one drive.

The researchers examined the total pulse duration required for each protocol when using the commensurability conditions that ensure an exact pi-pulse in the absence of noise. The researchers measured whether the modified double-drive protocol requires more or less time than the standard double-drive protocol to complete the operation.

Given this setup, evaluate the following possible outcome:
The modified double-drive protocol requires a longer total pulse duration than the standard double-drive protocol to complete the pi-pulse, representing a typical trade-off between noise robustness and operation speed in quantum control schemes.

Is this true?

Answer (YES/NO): NO